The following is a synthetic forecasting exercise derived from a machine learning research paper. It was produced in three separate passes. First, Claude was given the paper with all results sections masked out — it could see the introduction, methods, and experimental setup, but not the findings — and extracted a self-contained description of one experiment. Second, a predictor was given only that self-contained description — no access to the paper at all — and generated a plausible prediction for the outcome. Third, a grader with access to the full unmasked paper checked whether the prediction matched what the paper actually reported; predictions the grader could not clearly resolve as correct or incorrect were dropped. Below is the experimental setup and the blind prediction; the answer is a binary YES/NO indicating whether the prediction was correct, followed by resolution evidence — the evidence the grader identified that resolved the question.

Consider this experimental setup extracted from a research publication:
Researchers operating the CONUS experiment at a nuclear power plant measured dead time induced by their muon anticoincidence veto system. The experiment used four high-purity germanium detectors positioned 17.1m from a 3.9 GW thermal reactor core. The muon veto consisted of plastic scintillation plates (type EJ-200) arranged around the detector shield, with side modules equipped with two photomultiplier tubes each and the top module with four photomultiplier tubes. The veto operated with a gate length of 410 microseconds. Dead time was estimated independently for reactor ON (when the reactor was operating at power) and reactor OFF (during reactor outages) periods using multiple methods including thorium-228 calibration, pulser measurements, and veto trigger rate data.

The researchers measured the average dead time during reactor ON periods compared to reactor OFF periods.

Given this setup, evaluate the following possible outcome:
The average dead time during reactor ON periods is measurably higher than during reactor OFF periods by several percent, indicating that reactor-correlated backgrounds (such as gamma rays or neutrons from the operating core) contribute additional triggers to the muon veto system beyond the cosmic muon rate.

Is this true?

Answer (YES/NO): YES